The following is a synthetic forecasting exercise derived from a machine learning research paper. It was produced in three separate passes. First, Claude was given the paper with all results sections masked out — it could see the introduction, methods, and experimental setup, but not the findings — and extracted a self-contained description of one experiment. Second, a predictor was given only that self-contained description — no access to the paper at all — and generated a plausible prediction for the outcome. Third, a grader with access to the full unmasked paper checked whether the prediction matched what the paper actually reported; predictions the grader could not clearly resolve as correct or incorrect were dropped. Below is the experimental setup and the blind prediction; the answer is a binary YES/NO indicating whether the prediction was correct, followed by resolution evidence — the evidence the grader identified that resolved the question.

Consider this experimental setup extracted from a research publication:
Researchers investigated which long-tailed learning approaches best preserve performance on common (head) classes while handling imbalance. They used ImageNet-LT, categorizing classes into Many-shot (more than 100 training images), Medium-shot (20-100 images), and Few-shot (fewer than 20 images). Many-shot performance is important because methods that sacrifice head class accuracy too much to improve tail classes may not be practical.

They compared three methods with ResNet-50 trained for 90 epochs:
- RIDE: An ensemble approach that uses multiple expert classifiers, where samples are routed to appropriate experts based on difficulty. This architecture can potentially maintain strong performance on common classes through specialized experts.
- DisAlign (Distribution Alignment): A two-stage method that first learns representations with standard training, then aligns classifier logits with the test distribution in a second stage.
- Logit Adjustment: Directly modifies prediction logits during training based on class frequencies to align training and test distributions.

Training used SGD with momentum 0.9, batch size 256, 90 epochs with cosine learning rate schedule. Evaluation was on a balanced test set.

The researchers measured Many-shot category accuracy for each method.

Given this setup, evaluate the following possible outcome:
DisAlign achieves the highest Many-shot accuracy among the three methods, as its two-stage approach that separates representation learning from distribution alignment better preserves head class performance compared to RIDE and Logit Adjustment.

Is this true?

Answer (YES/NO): NO